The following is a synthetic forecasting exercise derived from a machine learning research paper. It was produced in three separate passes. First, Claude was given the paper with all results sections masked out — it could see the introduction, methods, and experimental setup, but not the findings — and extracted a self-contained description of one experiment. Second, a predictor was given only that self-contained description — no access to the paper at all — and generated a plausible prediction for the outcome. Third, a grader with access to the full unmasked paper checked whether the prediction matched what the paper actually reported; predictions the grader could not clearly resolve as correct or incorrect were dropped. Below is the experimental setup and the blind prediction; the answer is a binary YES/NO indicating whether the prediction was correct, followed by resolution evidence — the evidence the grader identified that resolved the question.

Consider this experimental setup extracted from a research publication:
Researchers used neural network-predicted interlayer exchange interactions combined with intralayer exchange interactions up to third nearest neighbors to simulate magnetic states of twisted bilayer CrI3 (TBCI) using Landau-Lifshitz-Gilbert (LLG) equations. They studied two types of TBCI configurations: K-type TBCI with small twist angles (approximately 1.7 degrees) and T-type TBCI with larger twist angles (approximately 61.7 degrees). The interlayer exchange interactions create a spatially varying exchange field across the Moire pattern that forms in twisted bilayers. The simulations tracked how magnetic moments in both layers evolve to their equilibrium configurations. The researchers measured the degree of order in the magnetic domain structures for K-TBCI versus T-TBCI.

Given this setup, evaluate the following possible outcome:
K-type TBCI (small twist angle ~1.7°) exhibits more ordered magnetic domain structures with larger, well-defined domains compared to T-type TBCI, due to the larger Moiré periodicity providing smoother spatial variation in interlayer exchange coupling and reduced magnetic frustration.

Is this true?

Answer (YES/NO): NO